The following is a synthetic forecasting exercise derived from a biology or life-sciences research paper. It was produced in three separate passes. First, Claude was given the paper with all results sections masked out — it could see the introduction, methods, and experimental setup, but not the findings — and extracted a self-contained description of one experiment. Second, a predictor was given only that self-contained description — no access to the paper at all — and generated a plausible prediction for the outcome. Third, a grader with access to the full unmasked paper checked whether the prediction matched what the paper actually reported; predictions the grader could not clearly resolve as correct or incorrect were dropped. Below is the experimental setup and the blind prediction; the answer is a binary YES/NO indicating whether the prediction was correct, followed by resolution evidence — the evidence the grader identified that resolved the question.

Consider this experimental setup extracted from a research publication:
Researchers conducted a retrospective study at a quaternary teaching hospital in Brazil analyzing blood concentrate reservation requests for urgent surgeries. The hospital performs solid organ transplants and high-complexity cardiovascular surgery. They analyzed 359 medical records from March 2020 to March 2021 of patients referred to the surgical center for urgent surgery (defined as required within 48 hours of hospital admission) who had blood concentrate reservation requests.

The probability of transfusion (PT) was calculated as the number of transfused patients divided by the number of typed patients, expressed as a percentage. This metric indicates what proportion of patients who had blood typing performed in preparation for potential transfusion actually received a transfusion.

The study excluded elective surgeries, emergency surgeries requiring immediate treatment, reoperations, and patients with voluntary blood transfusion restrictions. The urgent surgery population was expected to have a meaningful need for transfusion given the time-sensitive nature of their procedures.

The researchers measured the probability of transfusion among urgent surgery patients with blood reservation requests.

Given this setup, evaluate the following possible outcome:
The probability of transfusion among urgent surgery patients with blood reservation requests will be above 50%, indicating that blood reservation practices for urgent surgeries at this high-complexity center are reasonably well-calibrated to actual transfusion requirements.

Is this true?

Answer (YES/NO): NO